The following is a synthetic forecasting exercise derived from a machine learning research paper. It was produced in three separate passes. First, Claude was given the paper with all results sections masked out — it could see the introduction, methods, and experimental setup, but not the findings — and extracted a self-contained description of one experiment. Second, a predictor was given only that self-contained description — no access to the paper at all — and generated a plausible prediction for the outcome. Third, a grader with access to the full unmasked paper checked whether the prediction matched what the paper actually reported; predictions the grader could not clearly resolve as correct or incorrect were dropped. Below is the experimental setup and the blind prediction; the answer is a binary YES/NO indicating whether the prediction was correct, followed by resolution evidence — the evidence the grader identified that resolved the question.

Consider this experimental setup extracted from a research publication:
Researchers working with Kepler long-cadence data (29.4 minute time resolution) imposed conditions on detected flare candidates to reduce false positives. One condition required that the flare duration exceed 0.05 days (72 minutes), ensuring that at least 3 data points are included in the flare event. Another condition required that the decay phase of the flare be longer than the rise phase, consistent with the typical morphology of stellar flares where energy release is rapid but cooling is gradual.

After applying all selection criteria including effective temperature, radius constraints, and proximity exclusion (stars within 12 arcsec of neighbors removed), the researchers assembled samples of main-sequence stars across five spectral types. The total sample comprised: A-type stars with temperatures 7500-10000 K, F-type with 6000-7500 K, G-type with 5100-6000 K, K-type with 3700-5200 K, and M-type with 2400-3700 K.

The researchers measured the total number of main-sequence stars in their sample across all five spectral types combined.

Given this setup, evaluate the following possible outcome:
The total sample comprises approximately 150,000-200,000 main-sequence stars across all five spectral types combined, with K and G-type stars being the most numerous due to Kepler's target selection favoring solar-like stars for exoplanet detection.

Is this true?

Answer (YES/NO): NO